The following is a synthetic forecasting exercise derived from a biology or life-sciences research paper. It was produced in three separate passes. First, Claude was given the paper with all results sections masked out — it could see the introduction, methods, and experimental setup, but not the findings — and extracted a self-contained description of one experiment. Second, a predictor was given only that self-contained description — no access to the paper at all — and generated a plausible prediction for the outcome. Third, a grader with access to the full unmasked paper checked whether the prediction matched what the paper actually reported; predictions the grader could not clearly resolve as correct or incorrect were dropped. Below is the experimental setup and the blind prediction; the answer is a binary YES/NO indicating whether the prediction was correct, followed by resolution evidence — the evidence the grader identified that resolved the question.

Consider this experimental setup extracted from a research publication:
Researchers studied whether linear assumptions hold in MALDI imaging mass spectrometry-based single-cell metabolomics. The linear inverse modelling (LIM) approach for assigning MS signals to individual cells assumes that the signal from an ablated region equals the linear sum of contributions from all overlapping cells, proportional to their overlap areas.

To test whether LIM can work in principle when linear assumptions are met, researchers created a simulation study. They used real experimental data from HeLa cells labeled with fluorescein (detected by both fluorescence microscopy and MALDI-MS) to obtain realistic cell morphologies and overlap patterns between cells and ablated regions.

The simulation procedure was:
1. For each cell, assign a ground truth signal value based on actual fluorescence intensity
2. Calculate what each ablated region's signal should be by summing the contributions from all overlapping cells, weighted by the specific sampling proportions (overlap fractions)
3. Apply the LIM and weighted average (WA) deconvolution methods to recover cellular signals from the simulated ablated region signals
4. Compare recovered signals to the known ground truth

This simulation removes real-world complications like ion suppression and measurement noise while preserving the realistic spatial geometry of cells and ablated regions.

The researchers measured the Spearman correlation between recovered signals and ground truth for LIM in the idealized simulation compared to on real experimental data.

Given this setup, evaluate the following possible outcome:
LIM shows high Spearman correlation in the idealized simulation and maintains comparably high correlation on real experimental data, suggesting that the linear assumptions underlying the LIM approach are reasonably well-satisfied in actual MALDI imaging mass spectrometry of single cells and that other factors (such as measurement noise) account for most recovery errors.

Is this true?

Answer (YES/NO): NO